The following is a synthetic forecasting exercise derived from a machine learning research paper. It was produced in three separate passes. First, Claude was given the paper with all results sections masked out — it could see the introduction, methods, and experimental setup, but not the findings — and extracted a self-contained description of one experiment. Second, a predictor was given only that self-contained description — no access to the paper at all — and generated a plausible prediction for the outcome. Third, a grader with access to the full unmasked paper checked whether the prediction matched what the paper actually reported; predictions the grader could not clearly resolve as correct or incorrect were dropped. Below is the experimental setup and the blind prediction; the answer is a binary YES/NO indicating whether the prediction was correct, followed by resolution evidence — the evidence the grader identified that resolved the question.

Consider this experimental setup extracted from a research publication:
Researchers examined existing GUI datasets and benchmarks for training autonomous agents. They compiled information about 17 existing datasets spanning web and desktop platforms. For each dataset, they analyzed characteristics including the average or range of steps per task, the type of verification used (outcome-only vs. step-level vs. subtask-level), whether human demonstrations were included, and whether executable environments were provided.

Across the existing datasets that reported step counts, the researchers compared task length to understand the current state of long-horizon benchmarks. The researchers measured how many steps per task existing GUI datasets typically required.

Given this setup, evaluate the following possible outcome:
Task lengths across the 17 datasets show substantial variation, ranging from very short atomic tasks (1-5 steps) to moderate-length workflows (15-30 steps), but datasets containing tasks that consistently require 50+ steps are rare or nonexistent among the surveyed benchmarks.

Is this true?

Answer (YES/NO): NO